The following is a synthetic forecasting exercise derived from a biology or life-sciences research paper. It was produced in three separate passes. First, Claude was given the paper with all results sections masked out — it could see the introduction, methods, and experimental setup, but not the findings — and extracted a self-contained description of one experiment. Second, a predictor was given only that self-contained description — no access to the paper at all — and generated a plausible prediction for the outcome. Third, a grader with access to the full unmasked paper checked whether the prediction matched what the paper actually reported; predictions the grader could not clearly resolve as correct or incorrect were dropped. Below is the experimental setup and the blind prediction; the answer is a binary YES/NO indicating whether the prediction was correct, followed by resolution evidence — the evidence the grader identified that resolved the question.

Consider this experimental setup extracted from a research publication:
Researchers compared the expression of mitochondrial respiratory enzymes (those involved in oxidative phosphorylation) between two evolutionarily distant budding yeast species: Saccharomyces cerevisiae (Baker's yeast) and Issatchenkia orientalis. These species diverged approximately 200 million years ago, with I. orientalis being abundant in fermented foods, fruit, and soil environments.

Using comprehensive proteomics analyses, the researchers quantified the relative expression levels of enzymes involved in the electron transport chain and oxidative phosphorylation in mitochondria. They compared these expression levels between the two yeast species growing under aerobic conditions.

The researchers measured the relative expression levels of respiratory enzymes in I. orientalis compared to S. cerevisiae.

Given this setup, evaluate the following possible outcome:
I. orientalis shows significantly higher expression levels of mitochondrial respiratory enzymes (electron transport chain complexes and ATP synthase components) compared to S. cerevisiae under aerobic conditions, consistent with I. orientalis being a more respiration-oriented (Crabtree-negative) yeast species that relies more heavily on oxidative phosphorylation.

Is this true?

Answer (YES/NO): YES